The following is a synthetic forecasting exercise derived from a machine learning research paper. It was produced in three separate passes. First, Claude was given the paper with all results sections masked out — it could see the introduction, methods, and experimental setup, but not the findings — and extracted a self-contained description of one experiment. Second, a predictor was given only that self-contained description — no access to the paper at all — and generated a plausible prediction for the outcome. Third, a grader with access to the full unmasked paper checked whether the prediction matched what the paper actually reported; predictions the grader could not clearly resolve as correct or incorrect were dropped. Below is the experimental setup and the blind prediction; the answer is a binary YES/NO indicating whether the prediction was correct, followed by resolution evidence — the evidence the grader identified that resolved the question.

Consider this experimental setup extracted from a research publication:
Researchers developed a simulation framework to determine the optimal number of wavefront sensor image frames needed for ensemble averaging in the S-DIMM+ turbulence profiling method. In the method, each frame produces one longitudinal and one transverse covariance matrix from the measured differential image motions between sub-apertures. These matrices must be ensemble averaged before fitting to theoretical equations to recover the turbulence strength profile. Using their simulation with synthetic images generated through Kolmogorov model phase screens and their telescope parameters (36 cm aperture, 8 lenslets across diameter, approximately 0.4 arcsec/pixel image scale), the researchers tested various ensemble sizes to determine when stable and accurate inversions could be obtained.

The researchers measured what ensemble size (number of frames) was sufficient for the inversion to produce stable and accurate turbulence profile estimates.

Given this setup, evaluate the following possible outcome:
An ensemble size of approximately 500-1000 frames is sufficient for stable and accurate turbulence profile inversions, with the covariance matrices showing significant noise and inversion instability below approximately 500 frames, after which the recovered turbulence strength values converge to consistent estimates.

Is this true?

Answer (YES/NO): NO